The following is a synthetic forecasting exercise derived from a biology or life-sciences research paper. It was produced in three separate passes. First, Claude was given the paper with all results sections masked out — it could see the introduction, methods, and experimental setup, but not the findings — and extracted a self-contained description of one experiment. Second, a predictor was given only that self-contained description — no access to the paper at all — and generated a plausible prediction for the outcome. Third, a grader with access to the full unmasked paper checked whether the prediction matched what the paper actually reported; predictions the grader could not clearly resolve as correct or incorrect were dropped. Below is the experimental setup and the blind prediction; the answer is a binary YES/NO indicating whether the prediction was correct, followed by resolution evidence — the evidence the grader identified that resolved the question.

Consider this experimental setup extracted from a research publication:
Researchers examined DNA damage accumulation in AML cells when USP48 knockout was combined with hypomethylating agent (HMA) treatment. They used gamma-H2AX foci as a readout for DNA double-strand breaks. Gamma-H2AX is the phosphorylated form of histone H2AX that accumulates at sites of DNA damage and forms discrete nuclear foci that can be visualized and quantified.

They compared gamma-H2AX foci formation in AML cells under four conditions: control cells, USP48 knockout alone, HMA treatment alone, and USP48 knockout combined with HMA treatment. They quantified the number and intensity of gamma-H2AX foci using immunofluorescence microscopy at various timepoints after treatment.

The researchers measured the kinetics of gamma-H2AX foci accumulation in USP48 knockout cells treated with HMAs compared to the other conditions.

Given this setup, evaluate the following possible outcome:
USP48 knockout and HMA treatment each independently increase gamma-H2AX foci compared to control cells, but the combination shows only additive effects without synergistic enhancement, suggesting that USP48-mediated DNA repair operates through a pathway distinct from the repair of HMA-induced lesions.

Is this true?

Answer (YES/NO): NO